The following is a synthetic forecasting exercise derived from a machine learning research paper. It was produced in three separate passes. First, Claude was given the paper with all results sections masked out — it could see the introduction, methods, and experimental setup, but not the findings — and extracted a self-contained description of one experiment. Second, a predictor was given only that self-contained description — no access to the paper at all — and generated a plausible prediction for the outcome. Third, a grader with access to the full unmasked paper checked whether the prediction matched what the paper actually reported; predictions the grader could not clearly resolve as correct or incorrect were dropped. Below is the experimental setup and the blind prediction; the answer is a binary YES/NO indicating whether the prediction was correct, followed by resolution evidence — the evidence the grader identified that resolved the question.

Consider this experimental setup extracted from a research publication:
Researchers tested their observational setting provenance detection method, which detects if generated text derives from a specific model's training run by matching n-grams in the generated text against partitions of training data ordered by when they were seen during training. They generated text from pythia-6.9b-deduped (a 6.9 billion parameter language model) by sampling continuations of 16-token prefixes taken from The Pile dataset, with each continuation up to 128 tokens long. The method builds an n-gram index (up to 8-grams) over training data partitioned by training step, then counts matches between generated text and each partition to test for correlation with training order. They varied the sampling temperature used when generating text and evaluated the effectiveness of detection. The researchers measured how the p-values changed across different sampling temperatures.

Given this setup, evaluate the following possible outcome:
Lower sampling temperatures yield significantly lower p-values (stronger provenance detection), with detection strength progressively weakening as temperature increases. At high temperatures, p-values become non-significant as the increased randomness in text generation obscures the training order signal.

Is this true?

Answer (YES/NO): NO